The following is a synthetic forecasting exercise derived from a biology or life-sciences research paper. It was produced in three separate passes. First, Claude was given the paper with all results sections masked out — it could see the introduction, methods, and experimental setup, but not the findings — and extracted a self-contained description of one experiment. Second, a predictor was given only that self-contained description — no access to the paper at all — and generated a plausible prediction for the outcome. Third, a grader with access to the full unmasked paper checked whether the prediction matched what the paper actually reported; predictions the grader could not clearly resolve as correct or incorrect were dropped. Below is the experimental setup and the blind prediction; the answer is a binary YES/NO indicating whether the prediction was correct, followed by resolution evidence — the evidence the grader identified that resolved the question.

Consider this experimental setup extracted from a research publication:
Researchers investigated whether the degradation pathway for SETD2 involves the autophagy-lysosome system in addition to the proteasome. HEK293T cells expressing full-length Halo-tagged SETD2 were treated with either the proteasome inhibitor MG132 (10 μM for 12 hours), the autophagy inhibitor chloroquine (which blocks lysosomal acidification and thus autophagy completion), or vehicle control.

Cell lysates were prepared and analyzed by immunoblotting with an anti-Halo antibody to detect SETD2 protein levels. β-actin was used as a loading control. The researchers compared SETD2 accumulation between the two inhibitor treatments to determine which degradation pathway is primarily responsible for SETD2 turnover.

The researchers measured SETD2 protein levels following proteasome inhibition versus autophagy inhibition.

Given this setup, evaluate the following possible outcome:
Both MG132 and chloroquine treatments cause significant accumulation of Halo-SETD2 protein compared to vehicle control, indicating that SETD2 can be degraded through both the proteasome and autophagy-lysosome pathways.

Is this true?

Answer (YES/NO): NO